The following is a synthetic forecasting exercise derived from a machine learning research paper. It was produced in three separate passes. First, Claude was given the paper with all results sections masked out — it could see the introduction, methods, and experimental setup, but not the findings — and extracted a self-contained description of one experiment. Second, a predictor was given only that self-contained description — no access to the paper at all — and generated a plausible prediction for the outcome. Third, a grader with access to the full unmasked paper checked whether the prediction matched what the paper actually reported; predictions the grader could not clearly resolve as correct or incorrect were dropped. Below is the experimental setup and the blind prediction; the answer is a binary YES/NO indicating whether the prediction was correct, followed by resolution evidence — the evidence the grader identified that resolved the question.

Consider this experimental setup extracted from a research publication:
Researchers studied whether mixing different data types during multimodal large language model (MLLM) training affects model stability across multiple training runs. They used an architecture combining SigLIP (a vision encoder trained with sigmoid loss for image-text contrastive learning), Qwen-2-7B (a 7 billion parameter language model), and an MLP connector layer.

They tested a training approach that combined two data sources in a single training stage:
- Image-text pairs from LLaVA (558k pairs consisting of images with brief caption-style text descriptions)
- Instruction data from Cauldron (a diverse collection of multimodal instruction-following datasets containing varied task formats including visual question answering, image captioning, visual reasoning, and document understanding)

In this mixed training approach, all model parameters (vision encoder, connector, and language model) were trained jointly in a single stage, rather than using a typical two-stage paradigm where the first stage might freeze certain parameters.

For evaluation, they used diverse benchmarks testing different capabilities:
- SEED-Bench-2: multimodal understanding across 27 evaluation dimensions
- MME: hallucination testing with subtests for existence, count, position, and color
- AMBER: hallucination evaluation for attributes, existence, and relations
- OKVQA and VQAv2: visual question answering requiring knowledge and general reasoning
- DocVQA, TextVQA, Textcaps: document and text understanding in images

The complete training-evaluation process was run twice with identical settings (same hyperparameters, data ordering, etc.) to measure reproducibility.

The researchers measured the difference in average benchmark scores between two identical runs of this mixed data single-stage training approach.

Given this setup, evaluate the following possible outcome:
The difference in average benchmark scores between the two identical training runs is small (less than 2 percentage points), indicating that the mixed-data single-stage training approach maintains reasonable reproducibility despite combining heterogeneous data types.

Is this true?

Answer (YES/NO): YES